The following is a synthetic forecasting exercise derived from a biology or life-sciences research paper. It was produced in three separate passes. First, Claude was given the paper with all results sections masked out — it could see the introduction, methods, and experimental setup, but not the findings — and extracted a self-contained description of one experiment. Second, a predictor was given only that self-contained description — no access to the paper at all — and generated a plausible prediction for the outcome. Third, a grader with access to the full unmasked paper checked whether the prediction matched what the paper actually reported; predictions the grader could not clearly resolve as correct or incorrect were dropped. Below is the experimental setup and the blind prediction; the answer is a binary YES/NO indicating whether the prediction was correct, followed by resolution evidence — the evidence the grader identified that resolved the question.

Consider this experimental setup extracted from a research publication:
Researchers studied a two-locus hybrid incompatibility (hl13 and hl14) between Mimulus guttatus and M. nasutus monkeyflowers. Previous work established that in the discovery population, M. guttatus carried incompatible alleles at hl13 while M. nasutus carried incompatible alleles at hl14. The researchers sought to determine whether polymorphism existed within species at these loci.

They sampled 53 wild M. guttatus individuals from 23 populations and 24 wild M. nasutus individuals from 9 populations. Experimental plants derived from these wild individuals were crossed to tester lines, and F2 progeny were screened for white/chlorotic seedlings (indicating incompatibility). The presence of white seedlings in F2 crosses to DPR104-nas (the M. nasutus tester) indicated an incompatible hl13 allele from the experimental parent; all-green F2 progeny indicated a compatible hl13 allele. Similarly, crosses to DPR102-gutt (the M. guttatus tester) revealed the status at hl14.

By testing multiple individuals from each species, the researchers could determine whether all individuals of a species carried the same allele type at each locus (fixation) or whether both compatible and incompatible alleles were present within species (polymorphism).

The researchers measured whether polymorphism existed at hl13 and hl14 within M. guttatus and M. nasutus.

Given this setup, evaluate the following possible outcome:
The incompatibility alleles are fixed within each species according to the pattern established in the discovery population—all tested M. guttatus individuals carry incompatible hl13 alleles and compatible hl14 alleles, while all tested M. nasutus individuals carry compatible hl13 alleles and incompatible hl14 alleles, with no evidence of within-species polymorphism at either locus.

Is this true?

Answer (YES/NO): NO